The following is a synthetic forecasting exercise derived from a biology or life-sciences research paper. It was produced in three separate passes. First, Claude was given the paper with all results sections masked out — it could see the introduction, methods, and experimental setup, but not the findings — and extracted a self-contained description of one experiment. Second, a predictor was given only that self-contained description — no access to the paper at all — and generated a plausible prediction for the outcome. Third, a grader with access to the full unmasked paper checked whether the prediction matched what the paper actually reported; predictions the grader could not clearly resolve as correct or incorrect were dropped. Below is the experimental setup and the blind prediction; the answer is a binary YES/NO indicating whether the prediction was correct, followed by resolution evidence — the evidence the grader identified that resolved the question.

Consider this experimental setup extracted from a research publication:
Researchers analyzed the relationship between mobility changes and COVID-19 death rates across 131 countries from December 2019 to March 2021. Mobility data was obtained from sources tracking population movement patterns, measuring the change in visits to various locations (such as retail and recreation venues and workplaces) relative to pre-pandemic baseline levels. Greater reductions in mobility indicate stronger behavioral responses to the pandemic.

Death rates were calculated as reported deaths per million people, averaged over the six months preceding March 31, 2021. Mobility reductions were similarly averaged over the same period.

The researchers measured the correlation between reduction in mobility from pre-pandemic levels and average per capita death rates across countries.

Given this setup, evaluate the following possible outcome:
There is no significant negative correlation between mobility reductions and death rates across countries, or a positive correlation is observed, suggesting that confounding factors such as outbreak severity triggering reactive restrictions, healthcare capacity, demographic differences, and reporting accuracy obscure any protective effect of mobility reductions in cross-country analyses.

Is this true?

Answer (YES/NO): YES